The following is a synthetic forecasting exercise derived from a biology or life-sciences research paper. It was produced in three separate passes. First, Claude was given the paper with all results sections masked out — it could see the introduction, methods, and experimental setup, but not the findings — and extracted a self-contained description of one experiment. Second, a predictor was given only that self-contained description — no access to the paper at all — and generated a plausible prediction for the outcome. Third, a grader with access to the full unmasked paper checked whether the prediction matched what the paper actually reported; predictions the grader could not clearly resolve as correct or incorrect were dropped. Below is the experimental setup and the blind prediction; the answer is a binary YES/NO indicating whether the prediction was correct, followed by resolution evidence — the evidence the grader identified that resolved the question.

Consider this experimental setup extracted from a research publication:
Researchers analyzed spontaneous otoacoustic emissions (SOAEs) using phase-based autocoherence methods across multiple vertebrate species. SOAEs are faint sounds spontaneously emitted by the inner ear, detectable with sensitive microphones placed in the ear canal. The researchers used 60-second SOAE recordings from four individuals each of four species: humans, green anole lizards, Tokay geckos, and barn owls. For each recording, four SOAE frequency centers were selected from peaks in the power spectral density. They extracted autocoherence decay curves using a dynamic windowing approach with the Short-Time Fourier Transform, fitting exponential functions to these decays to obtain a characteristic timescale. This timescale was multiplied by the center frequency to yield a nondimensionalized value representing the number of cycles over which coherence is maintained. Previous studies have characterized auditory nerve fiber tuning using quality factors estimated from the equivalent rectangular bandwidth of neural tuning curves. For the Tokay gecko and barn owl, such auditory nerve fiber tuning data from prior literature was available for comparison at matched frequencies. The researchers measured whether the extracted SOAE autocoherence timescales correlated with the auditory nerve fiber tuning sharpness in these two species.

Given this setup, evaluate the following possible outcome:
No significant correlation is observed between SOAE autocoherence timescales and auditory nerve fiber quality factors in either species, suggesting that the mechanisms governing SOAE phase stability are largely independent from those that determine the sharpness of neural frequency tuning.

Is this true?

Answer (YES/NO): NO